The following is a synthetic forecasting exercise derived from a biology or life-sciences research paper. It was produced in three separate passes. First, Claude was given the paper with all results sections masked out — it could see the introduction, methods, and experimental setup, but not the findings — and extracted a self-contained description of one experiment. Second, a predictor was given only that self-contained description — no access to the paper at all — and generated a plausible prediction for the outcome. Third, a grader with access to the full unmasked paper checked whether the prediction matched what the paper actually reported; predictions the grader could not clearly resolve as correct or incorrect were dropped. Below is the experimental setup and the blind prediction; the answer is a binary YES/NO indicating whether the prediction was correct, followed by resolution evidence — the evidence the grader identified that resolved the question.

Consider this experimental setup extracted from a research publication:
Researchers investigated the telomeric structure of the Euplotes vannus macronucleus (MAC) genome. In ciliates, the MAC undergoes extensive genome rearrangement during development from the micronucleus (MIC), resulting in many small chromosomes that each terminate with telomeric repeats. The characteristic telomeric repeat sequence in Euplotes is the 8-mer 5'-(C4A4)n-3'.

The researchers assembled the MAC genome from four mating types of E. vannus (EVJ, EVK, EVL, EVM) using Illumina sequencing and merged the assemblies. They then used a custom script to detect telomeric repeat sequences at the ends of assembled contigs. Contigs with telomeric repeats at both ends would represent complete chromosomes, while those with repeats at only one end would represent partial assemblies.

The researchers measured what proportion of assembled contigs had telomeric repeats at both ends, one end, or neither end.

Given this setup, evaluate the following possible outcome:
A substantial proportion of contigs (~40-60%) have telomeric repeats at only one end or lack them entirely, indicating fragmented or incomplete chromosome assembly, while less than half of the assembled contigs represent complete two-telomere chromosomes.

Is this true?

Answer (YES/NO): NO